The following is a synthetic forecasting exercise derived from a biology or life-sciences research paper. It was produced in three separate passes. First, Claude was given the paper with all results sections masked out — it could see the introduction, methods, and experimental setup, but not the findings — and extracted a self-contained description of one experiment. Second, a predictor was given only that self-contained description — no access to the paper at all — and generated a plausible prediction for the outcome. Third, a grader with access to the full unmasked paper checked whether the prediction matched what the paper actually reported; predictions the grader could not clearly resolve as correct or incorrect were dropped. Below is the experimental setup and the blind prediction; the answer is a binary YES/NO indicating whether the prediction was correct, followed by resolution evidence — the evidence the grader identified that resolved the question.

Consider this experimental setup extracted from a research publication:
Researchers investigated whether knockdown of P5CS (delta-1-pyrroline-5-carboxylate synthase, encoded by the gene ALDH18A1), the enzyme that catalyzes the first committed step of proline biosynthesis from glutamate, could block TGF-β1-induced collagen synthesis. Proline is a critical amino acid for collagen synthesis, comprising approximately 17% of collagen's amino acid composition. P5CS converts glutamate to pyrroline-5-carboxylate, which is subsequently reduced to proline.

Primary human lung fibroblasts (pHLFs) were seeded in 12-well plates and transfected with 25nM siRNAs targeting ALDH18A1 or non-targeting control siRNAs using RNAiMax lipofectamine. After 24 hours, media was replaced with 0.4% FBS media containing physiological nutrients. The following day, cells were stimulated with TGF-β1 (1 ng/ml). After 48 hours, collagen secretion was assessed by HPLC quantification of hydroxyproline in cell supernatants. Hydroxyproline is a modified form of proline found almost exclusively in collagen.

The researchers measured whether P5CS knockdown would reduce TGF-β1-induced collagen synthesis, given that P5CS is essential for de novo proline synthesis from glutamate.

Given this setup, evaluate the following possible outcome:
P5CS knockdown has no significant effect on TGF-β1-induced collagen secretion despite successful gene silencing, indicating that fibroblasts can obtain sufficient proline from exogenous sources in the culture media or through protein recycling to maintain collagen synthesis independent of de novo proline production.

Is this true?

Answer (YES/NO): NO